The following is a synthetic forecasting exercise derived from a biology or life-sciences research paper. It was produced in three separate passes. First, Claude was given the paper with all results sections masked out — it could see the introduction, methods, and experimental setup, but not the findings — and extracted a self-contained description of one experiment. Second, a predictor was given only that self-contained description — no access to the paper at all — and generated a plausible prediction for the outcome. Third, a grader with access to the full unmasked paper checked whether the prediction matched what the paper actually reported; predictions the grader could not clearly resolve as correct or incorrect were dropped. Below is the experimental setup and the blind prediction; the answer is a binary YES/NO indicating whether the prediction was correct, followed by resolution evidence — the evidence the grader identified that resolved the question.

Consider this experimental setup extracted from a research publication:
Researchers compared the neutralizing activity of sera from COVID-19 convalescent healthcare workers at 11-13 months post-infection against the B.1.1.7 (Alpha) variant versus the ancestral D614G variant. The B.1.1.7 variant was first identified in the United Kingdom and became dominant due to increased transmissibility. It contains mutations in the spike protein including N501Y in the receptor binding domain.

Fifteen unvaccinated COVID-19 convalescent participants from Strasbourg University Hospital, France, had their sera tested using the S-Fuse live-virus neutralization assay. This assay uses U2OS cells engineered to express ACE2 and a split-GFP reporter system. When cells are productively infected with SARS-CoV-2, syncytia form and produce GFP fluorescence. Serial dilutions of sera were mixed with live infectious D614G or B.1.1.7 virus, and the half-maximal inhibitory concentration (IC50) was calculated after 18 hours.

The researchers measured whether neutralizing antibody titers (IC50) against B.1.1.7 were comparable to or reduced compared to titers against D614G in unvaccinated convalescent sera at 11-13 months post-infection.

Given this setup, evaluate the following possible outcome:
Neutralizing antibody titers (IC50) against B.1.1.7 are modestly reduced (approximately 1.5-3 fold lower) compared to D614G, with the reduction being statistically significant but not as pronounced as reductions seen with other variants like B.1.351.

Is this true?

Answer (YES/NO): YES